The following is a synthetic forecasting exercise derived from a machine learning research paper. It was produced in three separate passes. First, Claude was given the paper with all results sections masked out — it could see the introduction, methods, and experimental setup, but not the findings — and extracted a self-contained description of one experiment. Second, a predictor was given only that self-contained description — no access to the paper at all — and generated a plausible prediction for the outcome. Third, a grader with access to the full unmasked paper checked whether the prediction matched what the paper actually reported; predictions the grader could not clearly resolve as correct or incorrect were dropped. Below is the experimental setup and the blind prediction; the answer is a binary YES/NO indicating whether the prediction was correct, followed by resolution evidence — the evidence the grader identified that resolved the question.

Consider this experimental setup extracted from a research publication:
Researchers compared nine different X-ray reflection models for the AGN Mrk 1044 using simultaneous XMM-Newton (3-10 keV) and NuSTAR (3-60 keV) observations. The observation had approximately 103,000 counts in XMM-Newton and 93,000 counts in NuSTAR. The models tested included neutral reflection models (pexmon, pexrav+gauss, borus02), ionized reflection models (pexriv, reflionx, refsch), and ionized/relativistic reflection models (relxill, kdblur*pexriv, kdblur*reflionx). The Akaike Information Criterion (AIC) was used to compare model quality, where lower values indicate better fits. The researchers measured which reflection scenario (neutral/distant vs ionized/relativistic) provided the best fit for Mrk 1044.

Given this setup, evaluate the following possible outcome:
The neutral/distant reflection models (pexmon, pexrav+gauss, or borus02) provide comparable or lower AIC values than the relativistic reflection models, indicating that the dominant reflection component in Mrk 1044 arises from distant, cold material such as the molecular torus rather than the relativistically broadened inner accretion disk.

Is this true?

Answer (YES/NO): NO